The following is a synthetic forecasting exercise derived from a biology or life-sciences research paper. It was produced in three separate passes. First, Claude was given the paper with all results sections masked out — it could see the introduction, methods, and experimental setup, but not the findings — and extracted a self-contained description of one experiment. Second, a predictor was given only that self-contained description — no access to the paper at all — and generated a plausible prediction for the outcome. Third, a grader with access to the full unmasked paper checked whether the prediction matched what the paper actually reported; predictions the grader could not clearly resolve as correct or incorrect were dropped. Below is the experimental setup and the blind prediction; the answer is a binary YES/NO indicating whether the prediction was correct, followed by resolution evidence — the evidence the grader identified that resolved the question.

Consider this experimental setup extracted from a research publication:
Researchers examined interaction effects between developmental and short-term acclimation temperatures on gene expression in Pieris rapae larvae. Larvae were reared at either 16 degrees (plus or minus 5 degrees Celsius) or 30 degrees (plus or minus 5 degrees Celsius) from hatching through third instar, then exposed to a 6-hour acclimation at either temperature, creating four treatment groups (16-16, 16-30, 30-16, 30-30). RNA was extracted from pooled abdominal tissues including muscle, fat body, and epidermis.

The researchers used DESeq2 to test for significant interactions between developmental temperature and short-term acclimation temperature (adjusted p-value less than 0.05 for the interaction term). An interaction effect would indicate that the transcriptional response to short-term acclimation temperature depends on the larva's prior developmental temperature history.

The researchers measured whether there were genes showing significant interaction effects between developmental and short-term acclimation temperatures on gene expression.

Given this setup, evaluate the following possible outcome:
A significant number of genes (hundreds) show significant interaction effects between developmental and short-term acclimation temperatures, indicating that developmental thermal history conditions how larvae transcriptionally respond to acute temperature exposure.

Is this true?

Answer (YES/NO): NO